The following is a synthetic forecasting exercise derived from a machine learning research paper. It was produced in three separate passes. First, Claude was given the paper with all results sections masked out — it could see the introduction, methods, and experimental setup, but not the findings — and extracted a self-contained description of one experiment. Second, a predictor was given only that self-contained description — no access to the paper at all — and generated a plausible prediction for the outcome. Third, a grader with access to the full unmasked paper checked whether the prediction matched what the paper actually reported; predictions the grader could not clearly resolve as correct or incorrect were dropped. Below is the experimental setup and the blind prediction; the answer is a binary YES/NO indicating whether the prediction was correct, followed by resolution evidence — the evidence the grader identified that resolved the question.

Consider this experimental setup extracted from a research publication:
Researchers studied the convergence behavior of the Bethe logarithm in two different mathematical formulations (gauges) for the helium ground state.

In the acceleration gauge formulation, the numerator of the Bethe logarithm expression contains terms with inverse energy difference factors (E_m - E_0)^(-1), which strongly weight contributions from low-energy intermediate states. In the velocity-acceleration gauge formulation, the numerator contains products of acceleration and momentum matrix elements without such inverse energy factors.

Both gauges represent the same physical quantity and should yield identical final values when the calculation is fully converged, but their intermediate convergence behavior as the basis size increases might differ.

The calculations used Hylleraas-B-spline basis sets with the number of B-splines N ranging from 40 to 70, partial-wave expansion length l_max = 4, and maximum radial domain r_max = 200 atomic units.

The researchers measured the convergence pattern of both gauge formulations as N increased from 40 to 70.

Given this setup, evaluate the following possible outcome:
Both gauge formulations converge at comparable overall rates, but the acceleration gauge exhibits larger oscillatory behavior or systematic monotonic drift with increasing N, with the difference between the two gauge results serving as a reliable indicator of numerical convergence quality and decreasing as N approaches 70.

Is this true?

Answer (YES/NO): NO